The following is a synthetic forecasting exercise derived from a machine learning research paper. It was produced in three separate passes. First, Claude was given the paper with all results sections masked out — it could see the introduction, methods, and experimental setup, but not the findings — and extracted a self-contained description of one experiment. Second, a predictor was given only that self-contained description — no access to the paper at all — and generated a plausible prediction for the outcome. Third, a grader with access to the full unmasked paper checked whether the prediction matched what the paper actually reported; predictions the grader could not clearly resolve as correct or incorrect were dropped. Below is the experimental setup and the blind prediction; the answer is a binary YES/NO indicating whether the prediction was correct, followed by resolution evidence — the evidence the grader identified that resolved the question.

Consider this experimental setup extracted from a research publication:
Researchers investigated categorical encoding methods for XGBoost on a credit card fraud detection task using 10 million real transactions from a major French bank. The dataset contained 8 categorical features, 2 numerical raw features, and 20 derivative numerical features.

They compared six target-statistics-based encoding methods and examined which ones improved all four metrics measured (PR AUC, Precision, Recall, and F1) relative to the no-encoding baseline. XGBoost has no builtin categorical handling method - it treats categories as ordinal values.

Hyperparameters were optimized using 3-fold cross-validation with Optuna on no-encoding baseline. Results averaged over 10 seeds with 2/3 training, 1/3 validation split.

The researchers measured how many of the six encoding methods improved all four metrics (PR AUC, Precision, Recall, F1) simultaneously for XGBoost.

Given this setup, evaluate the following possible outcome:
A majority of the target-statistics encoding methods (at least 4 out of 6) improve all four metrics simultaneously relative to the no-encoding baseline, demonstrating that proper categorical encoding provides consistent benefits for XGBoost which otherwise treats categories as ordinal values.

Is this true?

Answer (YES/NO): NO